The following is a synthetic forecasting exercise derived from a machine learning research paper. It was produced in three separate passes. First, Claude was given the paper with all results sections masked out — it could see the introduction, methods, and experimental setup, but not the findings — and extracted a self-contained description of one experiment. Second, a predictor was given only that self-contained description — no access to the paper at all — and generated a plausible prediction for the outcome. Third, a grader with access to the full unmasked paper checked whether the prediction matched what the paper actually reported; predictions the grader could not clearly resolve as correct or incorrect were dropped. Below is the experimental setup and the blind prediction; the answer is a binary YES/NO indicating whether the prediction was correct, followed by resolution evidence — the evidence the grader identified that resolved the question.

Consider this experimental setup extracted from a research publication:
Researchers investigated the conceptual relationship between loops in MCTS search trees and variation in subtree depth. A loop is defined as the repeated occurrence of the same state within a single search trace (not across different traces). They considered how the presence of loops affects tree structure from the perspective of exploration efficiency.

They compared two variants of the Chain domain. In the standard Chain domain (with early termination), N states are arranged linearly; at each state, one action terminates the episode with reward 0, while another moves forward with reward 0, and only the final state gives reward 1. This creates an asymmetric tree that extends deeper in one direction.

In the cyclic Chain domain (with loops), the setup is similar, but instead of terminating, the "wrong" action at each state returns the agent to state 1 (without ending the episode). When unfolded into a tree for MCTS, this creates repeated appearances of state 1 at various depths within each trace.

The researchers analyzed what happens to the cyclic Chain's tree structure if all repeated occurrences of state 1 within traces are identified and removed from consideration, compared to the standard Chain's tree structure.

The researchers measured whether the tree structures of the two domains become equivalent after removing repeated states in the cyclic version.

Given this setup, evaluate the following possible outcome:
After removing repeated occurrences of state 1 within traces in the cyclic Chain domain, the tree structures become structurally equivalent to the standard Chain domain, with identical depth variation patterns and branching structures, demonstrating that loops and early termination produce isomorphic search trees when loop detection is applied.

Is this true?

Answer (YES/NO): YES